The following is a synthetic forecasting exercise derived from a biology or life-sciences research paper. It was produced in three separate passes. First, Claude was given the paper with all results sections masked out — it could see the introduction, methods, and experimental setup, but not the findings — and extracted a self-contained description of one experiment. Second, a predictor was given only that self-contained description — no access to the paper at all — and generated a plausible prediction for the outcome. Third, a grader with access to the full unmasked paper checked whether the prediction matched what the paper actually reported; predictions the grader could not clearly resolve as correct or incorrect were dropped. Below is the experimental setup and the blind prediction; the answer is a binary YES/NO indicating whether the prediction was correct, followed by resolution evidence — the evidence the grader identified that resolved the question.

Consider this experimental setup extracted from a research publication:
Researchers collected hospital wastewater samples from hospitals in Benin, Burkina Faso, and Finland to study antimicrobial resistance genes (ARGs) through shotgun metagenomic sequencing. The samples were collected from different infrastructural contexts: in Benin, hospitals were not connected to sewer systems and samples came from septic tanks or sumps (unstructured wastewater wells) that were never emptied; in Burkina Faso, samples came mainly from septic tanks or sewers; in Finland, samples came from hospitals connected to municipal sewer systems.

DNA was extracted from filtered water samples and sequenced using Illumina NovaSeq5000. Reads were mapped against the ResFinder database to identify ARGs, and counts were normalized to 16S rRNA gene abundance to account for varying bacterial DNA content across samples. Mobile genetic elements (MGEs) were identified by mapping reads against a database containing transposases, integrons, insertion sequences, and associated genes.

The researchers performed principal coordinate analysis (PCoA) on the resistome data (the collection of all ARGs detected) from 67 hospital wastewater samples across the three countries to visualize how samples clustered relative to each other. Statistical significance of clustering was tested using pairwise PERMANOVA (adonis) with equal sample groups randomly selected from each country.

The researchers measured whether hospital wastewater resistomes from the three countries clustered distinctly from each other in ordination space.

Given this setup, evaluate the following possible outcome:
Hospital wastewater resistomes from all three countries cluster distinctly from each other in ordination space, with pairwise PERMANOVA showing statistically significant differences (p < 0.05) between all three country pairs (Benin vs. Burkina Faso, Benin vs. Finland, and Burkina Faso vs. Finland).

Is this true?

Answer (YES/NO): NO